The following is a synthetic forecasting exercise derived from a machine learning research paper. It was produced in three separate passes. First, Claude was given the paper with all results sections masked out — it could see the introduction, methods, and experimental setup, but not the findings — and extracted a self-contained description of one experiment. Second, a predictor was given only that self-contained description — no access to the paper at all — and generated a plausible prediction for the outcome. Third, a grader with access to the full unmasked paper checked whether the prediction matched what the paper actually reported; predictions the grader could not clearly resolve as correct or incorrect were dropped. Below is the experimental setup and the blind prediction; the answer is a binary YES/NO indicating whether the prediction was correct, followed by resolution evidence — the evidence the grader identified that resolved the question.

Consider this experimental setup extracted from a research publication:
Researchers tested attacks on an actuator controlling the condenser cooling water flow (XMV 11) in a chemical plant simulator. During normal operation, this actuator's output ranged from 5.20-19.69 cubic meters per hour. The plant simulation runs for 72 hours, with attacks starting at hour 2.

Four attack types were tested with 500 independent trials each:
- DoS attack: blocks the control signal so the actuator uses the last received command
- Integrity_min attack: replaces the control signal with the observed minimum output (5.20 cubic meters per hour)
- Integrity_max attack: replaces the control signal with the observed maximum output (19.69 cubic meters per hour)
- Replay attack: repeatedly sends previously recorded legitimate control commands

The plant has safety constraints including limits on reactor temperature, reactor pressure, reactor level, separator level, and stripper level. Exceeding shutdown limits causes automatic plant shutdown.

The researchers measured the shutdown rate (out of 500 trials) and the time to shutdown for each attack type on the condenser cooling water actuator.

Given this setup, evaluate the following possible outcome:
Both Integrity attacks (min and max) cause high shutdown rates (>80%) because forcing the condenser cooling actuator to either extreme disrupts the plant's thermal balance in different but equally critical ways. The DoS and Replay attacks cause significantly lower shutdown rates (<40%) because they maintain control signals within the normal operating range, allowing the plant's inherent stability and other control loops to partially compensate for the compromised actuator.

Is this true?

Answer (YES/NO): NO